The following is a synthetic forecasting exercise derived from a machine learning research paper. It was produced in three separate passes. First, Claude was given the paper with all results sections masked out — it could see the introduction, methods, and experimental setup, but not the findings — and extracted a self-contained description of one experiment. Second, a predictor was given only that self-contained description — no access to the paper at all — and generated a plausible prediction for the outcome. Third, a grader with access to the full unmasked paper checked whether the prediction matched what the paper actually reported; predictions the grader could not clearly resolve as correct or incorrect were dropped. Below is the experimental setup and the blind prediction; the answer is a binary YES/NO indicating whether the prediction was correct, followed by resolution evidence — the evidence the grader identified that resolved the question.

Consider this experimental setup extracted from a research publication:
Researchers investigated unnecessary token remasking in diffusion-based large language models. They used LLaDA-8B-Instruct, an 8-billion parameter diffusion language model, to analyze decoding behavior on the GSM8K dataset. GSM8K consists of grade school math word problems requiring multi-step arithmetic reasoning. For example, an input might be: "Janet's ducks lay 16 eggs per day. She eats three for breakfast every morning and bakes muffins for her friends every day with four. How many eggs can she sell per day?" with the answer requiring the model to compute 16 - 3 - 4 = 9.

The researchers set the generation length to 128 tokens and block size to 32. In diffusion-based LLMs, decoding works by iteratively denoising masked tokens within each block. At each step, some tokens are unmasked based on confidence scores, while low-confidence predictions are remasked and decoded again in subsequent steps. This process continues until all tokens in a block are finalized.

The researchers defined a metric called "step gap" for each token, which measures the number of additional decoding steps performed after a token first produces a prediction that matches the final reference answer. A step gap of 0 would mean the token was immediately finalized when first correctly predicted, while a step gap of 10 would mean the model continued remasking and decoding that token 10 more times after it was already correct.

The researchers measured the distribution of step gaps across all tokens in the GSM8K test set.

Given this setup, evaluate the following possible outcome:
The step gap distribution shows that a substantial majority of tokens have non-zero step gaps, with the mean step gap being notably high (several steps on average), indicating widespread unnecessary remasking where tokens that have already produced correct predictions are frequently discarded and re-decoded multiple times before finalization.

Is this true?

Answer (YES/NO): YES